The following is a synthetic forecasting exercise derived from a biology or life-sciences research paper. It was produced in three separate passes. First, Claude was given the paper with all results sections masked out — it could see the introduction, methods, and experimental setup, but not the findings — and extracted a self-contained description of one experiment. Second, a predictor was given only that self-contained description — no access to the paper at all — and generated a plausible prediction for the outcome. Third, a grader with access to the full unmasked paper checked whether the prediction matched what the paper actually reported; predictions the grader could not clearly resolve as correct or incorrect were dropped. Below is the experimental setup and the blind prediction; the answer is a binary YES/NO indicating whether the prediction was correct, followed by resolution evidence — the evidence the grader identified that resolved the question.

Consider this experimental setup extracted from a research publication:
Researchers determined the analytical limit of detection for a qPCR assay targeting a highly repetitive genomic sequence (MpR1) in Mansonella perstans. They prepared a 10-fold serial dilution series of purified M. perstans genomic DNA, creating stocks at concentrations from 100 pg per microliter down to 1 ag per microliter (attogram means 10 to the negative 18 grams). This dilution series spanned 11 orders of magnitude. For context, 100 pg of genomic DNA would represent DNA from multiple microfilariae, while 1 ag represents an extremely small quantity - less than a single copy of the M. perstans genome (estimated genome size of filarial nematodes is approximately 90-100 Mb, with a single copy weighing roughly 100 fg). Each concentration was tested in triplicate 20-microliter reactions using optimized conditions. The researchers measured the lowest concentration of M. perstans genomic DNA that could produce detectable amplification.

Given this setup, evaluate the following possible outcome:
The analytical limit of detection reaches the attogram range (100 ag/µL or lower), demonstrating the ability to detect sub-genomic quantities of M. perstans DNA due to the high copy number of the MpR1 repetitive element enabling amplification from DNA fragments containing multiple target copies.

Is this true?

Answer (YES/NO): NO